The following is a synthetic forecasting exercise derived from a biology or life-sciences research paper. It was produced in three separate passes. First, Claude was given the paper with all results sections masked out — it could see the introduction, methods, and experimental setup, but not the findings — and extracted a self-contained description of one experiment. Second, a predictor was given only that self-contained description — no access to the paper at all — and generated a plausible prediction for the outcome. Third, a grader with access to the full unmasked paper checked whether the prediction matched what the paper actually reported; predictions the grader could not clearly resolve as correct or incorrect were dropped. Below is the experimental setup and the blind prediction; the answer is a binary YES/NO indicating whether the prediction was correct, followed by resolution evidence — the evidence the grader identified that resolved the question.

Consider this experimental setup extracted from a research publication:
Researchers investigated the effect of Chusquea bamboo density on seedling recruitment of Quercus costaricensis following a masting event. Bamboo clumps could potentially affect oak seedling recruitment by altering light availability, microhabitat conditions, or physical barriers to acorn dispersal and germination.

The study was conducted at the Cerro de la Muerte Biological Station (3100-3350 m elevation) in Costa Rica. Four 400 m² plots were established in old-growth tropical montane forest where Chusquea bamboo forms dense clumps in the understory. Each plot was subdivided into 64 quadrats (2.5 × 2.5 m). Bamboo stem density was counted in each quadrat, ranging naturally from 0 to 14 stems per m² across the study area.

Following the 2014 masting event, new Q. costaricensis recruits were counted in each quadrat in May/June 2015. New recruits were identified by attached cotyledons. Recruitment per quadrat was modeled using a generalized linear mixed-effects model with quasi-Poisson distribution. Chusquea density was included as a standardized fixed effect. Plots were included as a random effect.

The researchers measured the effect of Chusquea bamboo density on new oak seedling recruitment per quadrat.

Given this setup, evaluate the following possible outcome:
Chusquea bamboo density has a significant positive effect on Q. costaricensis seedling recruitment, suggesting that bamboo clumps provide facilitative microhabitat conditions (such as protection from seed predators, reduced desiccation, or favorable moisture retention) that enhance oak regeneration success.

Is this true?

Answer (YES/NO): NO